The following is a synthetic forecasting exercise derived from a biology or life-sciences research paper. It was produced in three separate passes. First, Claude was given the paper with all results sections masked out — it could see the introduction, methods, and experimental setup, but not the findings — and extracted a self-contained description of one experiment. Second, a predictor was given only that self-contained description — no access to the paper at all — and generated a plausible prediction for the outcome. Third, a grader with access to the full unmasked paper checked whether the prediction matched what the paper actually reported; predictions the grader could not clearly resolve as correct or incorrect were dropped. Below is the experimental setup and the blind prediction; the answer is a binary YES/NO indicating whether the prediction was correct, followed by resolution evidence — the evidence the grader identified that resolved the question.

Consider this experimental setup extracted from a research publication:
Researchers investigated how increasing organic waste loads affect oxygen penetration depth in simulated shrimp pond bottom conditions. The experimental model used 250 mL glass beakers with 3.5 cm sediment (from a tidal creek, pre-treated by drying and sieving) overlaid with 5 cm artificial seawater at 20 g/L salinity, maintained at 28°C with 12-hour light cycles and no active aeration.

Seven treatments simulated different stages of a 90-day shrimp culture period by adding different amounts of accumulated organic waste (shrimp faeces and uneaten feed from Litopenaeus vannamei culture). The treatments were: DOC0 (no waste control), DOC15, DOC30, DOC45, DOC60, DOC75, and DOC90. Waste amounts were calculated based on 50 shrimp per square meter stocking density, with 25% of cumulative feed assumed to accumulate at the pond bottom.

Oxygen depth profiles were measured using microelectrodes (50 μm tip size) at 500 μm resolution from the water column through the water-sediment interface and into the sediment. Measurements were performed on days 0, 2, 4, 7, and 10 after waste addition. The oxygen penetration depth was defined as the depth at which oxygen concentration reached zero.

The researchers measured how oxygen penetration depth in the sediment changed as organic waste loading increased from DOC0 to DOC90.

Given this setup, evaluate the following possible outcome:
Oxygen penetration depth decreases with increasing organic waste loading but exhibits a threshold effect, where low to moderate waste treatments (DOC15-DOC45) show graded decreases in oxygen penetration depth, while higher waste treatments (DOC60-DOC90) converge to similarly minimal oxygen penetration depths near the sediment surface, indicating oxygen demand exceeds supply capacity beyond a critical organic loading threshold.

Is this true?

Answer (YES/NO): NO